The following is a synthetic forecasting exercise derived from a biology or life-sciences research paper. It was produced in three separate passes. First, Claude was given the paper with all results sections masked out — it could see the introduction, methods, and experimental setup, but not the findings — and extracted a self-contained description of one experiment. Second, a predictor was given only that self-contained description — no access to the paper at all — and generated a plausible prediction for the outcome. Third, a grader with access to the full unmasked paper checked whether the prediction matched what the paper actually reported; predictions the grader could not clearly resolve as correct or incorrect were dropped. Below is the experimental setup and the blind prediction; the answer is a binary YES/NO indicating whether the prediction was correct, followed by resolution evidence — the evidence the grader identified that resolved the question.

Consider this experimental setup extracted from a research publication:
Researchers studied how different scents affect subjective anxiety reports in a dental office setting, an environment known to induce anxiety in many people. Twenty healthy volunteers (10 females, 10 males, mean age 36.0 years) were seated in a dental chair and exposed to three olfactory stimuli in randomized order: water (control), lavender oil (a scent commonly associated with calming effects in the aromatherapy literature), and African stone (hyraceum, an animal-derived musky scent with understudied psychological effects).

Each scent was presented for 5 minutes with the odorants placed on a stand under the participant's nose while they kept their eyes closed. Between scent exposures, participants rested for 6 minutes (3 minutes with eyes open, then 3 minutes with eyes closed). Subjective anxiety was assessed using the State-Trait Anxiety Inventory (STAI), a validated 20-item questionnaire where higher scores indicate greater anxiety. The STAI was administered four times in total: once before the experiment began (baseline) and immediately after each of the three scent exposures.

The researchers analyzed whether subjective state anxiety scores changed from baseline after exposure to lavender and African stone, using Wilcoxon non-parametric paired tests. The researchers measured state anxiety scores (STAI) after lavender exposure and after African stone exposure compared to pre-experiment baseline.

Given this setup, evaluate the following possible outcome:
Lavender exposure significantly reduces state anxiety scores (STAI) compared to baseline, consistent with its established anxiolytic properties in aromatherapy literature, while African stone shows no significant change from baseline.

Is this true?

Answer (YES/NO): YES